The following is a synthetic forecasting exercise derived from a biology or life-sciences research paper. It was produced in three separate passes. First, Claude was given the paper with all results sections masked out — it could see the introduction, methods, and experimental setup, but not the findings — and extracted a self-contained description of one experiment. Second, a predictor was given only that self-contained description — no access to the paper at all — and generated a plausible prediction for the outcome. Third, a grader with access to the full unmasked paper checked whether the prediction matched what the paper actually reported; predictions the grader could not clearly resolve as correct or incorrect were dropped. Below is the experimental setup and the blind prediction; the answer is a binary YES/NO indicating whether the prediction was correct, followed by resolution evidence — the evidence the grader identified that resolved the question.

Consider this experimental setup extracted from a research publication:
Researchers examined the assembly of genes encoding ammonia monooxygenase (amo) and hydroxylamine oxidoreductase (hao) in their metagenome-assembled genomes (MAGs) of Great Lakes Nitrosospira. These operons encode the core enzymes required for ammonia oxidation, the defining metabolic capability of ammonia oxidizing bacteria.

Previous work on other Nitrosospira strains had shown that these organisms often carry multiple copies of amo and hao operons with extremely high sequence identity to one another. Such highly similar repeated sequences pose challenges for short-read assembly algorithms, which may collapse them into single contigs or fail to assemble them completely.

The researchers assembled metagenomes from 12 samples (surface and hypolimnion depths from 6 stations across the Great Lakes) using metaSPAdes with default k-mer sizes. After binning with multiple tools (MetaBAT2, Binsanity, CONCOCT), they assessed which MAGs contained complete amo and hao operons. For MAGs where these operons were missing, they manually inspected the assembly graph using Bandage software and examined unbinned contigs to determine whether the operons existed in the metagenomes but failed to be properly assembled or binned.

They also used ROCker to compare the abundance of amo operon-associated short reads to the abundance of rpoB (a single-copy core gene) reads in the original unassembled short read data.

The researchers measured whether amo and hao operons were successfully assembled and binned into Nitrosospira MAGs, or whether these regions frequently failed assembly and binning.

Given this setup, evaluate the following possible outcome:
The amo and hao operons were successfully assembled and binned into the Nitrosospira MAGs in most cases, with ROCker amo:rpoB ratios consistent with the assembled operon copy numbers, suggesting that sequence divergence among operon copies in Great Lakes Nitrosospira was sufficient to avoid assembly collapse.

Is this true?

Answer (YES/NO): NO